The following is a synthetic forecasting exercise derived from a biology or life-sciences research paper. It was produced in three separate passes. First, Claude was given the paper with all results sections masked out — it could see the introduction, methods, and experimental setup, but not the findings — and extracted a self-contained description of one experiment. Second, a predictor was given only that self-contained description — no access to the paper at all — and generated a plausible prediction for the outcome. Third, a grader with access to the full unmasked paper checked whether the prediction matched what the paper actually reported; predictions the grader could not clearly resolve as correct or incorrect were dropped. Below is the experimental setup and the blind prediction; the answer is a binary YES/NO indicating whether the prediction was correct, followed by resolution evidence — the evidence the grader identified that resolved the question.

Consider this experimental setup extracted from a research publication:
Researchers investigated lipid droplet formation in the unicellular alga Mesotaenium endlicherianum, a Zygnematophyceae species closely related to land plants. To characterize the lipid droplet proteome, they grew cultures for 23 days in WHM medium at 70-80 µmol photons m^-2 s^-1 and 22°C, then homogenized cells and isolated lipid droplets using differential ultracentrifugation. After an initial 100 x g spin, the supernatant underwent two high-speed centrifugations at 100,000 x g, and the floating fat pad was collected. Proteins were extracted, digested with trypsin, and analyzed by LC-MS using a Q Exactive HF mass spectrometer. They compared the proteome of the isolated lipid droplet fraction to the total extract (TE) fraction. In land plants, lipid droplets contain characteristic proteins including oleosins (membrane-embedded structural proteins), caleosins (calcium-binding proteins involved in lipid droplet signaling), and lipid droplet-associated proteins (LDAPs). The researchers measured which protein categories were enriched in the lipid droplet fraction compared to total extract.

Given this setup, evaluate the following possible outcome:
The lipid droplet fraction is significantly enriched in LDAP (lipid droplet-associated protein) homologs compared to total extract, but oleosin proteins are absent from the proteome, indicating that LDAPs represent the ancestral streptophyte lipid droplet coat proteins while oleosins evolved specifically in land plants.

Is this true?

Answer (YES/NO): NO